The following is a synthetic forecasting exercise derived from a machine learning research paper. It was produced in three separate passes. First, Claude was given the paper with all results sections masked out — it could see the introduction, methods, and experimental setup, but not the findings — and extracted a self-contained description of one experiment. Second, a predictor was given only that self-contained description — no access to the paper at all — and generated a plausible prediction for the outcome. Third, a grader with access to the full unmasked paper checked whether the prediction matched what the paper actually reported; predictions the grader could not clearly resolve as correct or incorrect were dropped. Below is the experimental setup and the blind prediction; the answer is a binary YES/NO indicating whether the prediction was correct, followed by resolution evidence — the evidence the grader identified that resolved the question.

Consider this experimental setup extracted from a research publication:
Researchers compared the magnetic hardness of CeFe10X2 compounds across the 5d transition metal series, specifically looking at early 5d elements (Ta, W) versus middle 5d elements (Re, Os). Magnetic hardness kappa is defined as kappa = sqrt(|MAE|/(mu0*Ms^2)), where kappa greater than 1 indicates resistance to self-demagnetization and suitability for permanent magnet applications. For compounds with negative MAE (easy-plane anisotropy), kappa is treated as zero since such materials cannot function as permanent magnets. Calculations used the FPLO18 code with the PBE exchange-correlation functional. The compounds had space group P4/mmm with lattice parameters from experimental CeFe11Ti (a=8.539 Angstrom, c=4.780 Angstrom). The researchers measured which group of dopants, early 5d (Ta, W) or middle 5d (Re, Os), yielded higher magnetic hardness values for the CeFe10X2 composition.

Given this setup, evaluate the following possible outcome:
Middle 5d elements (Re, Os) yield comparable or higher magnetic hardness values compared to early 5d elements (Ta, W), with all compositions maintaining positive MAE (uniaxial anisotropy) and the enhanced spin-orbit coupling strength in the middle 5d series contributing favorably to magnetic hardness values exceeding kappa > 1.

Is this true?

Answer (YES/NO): NO